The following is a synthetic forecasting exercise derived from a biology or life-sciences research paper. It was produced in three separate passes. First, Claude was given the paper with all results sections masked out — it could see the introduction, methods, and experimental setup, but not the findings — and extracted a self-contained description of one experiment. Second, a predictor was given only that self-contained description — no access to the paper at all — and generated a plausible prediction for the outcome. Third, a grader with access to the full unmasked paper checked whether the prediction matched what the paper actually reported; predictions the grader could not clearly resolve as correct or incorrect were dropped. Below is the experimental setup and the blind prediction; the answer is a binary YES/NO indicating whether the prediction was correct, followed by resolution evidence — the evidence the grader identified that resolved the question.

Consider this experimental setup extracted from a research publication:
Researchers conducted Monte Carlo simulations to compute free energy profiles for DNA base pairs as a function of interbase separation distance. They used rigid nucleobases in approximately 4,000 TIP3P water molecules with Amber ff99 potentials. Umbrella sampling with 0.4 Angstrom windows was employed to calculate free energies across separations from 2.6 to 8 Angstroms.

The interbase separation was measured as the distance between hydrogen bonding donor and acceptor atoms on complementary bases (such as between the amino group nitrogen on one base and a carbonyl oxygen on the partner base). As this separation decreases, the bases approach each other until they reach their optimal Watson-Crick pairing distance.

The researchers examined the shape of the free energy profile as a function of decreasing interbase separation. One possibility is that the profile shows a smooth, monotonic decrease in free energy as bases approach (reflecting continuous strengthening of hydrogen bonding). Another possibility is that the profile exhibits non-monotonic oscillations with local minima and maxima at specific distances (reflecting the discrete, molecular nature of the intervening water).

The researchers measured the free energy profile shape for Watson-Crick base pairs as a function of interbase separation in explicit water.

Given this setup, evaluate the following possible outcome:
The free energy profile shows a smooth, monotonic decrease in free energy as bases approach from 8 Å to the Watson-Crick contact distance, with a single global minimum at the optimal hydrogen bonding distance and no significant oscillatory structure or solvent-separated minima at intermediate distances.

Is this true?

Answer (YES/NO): NO